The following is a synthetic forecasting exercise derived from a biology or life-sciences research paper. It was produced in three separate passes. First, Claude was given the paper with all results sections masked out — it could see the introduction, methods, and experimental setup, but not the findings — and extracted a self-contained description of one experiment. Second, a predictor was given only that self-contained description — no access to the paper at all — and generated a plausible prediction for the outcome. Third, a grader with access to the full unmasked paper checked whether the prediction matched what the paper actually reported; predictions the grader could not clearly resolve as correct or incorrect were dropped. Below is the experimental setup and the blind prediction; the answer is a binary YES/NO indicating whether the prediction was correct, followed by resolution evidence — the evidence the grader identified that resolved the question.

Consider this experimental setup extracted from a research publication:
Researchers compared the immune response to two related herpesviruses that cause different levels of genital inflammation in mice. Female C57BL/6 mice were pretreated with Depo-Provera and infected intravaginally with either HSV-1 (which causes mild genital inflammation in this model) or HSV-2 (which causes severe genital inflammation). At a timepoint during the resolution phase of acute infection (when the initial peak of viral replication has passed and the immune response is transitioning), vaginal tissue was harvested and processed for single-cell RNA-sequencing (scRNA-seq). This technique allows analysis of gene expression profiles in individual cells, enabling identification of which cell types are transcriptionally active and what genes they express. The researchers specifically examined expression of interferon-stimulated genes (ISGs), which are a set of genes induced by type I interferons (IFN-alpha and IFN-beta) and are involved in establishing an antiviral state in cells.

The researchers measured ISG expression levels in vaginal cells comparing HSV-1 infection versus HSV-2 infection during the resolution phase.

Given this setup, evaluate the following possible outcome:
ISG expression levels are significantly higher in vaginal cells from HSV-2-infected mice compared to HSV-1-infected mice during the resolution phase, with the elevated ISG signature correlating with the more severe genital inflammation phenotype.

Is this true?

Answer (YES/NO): YES